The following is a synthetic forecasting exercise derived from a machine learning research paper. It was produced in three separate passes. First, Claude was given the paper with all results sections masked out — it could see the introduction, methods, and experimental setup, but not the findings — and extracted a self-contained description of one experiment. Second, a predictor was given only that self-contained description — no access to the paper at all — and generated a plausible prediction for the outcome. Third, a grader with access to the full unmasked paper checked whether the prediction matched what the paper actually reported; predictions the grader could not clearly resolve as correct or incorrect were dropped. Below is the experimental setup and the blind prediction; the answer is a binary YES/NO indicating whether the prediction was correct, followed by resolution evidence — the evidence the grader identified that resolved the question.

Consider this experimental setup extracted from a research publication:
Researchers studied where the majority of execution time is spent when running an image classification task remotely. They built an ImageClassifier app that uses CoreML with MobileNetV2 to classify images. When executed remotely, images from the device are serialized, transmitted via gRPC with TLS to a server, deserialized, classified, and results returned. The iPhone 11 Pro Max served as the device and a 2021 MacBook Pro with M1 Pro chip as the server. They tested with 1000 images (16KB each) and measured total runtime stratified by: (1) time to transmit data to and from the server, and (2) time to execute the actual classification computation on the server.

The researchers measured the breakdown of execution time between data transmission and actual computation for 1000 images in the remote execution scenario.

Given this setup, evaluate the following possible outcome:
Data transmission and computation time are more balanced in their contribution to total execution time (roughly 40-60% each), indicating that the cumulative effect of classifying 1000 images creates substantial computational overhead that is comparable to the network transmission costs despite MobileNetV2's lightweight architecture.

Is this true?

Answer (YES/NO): NO